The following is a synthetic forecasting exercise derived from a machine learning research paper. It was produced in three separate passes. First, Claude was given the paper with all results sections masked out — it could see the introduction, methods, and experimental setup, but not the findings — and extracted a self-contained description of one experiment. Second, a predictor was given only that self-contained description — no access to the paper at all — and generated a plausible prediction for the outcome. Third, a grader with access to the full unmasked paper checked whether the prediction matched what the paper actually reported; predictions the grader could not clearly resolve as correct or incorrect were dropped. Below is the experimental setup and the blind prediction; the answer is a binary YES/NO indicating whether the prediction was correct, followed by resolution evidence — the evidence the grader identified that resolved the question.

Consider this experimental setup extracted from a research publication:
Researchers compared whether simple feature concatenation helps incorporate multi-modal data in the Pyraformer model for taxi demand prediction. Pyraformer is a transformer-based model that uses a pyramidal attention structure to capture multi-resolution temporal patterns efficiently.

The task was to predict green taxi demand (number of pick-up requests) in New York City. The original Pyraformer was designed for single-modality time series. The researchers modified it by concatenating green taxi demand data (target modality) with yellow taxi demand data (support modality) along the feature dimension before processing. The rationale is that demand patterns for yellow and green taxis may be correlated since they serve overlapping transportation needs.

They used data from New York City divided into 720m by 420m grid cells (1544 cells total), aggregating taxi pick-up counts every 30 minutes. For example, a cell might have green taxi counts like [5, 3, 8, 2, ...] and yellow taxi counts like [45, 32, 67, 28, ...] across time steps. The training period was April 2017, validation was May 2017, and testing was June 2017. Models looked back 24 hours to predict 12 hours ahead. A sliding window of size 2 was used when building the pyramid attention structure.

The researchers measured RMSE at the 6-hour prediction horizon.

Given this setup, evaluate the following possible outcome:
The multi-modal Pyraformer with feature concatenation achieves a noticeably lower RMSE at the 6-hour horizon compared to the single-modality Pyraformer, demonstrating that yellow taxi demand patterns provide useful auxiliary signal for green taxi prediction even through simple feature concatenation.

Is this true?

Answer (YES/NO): YES